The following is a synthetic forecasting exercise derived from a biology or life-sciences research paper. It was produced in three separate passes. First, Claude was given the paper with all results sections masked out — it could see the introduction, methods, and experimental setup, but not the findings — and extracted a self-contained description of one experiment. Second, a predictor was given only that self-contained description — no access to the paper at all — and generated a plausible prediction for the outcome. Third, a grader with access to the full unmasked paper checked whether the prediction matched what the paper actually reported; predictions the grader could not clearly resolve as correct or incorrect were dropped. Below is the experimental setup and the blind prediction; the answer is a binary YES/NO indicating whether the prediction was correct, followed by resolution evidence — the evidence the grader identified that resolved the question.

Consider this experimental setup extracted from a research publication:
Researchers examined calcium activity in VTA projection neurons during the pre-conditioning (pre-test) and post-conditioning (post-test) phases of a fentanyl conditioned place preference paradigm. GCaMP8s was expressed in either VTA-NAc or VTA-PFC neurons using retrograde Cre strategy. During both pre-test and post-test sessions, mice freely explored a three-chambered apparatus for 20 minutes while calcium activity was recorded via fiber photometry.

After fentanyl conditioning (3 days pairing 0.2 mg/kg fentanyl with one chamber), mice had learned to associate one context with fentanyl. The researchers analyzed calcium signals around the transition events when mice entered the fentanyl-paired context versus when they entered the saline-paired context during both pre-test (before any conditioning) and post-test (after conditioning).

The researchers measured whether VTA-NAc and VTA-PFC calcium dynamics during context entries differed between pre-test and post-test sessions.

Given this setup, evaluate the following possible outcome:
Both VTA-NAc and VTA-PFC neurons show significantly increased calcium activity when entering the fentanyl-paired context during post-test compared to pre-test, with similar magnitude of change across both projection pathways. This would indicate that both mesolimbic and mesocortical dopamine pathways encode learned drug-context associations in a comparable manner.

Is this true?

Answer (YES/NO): NO